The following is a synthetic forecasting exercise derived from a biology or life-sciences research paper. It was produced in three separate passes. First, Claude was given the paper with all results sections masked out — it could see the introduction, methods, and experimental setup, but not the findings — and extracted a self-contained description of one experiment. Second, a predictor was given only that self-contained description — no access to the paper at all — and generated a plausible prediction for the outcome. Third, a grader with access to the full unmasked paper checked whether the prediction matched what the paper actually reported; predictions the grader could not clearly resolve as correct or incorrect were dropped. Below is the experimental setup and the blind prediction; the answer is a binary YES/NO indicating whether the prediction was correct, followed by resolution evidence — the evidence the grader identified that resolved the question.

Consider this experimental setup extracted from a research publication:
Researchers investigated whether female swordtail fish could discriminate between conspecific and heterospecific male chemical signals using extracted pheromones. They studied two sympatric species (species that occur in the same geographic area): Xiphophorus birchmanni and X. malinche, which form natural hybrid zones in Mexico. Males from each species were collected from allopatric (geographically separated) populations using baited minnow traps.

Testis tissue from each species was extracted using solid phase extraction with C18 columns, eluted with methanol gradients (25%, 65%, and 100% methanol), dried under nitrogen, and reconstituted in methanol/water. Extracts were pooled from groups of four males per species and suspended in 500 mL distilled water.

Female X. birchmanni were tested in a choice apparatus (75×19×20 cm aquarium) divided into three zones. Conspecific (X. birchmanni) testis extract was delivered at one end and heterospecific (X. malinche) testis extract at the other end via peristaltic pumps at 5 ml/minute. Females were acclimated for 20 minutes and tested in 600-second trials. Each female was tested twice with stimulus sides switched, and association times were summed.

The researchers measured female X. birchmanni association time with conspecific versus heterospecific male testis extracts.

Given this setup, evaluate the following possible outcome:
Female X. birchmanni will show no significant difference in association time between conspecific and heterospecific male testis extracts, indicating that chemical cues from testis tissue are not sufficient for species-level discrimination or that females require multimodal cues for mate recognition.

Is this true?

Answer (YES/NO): NO